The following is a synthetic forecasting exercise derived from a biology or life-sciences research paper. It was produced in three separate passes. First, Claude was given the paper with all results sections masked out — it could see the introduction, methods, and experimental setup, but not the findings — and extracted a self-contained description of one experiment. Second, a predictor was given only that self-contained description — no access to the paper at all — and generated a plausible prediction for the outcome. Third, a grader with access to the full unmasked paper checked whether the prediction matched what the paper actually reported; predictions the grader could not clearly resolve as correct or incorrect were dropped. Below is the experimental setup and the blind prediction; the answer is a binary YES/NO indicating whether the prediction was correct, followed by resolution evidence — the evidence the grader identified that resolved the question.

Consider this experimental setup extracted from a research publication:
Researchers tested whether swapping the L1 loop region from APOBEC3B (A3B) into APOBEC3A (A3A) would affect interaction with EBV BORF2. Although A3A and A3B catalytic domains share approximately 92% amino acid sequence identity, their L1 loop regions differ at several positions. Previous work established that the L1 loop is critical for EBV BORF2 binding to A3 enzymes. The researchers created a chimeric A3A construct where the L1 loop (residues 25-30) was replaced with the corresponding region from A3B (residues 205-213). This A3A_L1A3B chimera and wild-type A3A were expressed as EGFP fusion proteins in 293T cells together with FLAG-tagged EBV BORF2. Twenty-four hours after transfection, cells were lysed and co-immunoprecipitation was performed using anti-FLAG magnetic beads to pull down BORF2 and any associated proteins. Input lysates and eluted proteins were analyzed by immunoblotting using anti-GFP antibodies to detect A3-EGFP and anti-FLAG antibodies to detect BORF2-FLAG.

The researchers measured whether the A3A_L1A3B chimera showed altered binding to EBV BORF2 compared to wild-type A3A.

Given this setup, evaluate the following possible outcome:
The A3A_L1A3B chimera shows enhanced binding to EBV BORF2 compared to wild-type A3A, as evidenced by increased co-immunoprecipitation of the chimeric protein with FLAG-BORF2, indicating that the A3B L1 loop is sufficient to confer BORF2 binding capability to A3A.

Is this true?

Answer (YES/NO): YES